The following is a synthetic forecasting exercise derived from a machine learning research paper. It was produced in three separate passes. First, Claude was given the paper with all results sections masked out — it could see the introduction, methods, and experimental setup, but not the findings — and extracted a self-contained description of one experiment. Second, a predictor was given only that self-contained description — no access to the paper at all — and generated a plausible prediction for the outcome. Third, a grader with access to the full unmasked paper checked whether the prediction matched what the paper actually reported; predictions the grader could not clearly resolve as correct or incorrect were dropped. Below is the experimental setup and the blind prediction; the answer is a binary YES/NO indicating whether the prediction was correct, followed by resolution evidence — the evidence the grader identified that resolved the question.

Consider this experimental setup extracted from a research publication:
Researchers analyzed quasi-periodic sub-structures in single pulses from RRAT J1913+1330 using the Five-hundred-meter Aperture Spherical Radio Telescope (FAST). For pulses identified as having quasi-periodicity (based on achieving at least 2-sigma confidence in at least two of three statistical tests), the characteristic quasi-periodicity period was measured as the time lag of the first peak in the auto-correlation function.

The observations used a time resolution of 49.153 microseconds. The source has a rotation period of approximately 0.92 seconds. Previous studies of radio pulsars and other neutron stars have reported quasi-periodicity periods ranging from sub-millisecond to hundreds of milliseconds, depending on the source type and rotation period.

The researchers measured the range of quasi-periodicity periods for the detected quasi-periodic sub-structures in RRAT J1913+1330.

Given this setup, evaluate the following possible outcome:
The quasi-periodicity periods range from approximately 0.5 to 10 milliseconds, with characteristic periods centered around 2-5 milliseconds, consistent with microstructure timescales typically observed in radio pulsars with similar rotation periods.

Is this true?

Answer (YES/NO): NO